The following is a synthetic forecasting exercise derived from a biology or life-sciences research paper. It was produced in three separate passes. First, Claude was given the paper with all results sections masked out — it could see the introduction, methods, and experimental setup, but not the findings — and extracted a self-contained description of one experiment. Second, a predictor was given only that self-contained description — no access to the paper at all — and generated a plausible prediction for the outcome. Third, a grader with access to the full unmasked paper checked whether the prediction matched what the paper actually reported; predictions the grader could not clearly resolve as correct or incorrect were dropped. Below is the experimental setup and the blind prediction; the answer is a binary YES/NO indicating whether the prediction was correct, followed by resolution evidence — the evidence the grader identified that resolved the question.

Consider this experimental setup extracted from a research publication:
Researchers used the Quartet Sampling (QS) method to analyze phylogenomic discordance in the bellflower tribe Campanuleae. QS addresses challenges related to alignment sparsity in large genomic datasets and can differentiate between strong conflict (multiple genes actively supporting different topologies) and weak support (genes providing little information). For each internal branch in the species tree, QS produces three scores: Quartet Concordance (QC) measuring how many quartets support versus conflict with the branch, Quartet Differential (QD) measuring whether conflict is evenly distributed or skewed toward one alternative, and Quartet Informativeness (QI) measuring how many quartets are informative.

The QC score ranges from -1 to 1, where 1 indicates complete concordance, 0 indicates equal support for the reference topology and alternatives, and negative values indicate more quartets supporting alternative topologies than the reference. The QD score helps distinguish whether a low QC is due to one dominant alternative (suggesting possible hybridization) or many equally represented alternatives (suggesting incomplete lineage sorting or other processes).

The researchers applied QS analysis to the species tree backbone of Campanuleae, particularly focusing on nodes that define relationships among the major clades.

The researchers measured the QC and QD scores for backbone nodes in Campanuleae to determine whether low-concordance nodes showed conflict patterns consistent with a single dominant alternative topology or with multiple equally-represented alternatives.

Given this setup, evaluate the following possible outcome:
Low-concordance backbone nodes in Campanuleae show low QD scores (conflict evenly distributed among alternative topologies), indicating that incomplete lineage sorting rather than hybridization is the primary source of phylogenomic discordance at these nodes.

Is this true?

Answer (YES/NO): NO